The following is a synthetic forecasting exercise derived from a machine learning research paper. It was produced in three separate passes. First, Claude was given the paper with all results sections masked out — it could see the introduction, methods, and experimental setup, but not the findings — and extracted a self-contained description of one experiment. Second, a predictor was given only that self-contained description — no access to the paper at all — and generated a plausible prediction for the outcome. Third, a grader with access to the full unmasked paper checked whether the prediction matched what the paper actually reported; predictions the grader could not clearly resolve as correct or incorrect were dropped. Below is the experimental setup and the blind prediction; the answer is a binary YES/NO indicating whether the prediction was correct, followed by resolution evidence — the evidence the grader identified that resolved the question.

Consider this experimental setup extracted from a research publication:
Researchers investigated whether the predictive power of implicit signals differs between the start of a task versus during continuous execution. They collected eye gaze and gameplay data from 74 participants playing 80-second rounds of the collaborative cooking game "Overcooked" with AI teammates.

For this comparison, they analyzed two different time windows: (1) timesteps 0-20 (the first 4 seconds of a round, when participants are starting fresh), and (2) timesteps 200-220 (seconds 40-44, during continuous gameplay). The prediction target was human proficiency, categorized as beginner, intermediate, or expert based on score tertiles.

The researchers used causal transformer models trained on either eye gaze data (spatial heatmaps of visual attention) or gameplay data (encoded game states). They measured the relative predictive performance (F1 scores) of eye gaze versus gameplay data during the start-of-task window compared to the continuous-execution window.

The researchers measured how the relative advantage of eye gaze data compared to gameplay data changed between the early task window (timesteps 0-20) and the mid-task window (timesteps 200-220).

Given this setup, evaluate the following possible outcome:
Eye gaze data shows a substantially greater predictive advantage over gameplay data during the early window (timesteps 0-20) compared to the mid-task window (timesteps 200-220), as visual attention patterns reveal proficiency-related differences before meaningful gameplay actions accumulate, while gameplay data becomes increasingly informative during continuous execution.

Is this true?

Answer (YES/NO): YES